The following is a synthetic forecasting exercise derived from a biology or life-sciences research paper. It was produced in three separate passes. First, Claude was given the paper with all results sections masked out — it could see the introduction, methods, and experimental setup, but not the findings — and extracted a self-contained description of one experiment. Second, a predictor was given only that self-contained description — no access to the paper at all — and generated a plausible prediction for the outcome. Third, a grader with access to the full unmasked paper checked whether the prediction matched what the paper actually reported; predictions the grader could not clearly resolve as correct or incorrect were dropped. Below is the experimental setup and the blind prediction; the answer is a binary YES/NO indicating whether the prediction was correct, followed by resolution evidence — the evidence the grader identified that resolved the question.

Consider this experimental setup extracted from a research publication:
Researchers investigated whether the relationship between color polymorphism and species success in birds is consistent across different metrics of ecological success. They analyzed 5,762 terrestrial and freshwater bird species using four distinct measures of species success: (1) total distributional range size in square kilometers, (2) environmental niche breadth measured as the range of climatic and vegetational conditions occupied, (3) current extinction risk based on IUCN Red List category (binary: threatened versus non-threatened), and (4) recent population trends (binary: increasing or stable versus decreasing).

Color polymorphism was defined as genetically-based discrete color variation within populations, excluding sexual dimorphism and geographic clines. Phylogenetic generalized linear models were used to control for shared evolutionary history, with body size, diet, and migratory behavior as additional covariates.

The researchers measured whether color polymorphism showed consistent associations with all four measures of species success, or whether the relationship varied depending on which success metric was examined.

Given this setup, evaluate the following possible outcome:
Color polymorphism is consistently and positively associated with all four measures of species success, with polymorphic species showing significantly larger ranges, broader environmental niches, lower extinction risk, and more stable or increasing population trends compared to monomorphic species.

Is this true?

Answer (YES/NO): YES